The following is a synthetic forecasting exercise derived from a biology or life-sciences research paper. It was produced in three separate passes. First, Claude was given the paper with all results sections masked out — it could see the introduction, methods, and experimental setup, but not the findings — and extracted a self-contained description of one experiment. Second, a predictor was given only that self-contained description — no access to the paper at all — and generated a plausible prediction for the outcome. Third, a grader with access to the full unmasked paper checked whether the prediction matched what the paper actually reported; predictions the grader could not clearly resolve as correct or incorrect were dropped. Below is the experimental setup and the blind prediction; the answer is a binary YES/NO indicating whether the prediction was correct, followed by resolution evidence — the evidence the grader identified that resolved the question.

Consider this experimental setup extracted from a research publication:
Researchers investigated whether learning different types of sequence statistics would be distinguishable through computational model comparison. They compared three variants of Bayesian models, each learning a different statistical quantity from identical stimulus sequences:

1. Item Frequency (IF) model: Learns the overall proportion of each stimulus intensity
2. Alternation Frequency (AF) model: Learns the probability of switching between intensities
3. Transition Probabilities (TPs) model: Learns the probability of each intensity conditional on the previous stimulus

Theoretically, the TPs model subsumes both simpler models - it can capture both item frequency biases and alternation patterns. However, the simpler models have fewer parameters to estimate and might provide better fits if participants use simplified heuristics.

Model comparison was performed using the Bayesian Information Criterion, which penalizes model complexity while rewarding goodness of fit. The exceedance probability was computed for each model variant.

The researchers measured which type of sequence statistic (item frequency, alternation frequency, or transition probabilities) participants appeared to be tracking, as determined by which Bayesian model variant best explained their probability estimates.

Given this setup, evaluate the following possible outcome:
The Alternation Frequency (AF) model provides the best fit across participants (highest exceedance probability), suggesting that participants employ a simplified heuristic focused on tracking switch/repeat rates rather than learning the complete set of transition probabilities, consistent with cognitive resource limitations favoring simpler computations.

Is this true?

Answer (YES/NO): NO